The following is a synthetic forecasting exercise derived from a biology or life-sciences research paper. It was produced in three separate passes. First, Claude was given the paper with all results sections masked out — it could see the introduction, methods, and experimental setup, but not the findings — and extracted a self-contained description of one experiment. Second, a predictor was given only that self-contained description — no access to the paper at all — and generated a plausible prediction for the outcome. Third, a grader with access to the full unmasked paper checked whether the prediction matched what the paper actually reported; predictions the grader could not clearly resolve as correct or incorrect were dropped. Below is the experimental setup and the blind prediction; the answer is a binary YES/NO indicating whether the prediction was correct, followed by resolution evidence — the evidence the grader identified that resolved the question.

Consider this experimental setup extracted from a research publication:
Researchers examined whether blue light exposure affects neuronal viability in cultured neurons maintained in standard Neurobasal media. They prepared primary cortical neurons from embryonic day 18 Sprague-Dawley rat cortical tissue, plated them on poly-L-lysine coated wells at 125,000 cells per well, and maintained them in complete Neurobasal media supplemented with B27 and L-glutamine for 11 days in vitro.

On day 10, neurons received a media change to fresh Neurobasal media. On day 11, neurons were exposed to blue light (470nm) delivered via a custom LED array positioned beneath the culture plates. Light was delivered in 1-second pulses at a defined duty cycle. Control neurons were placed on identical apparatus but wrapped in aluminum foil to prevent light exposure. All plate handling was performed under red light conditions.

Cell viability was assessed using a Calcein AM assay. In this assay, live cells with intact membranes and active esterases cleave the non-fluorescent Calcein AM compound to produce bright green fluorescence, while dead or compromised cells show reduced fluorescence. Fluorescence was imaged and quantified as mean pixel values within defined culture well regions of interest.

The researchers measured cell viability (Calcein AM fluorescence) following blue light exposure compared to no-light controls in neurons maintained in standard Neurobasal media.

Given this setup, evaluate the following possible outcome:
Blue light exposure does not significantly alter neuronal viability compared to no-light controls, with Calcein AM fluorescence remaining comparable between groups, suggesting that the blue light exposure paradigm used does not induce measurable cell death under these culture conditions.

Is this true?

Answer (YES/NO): NO